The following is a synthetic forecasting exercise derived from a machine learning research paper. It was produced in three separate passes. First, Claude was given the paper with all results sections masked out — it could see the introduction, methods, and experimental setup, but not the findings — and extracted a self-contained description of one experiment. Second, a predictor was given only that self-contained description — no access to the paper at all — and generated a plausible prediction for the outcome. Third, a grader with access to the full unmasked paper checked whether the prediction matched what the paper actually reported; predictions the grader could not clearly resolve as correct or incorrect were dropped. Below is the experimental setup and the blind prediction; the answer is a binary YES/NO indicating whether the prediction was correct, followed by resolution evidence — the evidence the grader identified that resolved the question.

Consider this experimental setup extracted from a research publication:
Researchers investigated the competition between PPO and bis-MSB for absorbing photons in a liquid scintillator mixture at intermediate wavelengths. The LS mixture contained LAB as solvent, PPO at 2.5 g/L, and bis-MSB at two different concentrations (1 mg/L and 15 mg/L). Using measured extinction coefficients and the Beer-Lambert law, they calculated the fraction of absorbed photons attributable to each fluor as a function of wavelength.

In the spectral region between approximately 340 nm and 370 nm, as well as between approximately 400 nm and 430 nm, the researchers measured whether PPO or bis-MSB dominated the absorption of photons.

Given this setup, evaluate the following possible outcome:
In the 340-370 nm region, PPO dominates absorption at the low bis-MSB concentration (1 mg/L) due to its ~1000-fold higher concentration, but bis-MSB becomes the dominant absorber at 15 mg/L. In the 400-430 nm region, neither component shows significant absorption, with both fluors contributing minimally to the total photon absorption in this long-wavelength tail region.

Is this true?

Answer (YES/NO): NO